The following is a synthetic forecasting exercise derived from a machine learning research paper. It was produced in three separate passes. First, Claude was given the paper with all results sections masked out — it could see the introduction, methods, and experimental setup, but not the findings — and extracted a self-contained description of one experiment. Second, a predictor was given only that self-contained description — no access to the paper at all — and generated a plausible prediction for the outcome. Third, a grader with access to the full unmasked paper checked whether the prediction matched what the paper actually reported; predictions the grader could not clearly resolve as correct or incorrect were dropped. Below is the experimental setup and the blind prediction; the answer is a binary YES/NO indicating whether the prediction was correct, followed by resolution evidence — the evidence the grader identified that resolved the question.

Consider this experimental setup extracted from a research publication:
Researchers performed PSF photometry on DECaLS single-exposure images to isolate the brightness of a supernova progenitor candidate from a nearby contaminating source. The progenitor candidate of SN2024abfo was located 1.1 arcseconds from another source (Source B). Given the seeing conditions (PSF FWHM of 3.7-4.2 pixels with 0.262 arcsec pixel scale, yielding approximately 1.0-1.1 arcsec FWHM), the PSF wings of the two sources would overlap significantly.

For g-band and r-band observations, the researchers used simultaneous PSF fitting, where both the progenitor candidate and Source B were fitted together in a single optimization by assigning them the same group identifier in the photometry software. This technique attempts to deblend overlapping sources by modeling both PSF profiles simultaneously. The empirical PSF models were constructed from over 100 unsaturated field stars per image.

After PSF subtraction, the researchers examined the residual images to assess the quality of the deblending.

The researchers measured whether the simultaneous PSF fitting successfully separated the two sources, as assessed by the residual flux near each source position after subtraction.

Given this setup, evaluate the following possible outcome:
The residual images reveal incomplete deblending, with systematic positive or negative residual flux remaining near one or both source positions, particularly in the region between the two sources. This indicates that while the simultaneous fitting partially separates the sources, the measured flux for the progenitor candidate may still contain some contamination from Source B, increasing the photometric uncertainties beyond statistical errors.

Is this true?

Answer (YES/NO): NO